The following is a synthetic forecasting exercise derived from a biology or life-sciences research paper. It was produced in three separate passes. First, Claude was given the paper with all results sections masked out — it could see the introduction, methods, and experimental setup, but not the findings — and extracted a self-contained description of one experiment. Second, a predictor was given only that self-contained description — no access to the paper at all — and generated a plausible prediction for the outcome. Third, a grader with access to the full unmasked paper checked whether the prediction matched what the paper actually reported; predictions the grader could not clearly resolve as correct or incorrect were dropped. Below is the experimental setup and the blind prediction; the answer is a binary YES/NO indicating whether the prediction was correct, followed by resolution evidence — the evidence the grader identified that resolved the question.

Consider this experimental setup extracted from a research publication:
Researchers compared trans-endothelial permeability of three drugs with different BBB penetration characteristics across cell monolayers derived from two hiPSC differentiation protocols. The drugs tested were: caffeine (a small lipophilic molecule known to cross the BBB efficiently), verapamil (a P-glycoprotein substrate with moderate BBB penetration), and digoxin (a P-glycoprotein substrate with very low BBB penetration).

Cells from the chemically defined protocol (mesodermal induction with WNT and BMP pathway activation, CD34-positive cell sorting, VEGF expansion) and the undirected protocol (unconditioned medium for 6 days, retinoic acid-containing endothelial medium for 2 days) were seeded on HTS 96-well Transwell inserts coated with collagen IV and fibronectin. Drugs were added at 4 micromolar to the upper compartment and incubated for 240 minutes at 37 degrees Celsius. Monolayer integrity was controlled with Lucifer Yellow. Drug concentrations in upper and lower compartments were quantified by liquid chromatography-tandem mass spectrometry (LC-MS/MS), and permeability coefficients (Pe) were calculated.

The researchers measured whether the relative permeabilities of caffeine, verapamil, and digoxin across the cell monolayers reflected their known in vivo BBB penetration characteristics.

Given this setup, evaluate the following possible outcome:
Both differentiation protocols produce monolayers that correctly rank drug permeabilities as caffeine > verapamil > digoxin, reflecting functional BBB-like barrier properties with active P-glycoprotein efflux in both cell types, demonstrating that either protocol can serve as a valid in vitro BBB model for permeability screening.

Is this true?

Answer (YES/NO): NO